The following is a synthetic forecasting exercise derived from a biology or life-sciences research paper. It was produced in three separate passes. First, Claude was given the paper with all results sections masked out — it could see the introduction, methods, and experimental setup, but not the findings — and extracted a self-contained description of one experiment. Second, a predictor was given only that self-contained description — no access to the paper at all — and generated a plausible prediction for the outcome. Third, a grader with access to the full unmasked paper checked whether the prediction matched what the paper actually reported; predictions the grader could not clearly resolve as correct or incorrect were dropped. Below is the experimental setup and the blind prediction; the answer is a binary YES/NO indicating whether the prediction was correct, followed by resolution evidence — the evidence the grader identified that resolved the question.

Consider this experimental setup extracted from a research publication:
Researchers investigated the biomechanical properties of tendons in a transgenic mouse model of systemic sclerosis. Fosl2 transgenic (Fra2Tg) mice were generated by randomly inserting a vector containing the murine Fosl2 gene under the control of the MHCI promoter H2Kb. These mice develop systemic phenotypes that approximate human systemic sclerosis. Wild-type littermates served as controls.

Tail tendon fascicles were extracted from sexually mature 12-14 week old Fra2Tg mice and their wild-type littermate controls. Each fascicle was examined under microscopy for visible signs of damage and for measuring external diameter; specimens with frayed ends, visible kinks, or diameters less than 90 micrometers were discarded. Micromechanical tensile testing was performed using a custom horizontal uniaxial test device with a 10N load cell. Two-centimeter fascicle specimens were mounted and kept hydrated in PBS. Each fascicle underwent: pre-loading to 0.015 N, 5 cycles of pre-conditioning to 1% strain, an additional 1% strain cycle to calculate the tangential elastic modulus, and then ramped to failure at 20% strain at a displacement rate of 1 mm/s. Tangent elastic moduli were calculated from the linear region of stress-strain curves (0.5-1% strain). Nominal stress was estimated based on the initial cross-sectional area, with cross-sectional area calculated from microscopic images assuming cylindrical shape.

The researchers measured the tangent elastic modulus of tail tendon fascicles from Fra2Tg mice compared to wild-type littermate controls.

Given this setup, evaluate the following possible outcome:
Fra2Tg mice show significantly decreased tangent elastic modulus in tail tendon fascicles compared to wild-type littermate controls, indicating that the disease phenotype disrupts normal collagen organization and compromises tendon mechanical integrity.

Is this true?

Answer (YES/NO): NO